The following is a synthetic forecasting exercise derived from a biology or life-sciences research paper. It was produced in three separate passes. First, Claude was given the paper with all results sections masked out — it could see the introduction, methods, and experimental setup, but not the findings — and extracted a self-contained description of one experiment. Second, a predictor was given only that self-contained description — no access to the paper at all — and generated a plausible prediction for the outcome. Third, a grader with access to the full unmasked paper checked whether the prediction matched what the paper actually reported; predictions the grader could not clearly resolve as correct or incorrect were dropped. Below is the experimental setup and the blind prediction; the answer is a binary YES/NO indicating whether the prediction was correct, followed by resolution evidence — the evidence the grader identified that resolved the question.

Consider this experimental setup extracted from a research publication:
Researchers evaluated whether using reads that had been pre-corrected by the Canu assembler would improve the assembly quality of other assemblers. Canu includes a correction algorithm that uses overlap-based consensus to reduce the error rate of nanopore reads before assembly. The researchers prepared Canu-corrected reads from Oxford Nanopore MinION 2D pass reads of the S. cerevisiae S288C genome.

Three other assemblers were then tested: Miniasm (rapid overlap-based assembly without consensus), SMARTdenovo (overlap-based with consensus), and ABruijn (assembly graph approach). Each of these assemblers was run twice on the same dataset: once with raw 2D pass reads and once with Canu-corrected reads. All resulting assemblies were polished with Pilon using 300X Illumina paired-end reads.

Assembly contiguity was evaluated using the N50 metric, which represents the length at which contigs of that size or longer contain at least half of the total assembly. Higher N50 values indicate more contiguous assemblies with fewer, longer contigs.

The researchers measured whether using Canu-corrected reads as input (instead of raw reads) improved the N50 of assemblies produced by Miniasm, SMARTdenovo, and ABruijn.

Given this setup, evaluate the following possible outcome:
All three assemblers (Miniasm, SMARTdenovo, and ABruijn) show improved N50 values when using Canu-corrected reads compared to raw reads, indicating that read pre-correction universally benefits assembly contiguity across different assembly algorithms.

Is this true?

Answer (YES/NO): NO